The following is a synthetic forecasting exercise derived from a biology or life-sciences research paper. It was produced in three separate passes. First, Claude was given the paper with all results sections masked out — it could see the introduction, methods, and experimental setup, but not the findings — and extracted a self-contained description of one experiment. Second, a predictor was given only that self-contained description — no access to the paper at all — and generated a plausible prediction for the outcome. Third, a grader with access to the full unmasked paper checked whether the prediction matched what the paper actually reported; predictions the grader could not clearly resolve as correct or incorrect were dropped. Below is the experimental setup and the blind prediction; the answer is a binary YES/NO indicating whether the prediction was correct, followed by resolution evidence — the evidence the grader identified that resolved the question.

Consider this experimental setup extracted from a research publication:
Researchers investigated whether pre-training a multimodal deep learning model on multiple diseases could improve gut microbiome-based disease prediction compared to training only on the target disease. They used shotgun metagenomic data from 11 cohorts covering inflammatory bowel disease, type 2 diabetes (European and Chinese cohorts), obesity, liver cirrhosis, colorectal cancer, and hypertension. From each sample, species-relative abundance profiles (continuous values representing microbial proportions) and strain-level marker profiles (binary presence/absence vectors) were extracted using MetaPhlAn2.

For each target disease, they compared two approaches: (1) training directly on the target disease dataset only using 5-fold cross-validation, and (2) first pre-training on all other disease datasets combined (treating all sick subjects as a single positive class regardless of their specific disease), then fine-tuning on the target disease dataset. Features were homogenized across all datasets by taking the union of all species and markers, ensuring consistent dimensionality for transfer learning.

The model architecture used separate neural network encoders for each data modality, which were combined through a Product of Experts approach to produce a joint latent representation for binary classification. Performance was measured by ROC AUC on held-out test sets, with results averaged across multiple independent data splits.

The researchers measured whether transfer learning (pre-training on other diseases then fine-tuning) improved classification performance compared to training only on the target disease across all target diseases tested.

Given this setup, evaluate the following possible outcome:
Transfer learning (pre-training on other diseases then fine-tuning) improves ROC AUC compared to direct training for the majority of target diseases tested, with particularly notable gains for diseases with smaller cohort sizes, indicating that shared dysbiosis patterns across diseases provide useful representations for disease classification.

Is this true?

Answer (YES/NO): NO